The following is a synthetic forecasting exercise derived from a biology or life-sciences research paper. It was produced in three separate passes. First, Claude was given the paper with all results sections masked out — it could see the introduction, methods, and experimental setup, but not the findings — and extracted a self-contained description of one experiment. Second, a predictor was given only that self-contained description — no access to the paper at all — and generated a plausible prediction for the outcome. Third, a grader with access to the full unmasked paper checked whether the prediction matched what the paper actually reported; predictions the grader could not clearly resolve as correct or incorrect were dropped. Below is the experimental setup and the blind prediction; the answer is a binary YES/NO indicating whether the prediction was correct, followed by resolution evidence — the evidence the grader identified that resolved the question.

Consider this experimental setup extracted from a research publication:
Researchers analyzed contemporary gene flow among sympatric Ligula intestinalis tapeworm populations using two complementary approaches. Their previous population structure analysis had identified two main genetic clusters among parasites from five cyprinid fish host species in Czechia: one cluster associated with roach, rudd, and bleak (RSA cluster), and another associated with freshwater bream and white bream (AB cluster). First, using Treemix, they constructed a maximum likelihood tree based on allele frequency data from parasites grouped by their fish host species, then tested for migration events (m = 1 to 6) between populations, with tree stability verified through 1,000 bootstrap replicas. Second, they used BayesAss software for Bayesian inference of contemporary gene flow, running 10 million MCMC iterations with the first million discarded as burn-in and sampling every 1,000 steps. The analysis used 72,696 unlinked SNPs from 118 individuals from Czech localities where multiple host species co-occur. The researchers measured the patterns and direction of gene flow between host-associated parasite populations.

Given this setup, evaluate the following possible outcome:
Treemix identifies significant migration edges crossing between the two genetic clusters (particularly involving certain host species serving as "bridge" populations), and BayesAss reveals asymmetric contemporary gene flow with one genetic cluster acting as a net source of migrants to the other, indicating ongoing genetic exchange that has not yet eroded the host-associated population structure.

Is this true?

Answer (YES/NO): NO